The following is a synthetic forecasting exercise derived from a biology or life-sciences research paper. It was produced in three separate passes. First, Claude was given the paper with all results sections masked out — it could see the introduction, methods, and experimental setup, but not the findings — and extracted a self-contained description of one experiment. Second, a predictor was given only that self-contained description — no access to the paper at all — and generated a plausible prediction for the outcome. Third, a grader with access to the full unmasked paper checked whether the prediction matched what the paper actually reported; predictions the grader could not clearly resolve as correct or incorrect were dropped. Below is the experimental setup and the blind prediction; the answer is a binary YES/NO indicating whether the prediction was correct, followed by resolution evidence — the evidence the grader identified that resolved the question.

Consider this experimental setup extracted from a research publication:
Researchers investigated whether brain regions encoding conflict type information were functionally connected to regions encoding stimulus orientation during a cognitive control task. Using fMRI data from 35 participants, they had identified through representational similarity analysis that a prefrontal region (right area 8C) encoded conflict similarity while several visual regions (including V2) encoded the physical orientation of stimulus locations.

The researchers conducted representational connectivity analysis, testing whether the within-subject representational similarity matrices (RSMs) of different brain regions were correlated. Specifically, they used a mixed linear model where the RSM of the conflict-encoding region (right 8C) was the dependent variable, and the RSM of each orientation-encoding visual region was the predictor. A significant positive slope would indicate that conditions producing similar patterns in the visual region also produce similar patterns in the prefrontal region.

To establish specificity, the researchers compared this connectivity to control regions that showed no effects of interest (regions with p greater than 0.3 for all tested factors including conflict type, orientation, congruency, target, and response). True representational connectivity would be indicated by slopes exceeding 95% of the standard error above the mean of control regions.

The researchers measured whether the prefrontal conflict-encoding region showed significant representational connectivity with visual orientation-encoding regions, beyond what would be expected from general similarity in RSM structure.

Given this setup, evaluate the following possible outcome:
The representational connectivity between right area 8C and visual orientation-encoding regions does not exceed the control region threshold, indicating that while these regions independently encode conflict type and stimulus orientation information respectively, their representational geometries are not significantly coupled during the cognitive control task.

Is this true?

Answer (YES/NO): NO